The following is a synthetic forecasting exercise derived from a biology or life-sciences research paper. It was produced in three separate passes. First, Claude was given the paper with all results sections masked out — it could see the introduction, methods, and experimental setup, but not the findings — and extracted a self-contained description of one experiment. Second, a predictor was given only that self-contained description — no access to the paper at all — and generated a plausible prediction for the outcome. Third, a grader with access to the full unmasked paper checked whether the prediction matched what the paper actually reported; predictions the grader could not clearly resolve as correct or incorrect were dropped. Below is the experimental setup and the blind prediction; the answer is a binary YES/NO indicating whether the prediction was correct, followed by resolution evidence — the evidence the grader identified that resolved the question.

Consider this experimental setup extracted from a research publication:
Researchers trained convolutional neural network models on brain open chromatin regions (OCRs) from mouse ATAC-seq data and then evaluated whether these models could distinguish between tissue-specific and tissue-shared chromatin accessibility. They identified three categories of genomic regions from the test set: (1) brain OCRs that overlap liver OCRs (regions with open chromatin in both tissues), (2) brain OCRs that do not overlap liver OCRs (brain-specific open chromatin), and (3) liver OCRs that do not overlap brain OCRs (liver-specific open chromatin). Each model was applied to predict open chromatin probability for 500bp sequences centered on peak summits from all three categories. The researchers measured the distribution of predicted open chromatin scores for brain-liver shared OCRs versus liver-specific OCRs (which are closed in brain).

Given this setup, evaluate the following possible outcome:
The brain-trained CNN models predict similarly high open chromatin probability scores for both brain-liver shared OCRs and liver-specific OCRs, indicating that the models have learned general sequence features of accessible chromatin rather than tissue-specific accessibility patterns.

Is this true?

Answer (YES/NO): NO